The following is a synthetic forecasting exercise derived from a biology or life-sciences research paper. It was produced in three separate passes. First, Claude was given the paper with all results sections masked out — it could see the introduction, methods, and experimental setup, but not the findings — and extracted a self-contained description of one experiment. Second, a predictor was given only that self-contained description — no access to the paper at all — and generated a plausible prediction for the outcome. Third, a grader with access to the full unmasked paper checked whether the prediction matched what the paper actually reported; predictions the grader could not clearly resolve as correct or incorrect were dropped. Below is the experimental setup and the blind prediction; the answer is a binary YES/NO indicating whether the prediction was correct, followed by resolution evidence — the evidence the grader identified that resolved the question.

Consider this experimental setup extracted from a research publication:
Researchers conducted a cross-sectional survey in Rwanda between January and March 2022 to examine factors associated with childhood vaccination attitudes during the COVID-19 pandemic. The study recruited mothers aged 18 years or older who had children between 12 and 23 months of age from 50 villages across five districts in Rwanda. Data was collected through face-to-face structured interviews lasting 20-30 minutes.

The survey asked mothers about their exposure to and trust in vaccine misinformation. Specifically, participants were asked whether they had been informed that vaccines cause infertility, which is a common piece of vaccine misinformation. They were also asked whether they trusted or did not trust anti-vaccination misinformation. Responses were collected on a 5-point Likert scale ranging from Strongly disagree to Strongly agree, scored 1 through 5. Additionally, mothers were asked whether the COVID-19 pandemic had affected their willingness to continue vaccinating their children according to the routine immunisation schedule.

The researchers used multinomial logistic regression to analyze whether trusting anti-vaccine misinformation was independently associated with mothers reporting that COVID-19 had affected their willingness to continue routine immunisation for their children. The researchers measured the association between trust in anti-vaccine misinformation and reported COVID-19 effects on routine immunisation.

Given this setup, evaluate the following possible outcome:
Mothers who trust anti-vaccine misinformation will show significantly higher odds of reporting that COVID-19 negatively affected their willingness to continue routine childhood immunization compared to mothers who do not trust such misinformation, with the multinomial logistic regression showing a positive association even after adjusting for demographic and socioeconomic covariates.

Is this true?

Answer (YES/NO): NO